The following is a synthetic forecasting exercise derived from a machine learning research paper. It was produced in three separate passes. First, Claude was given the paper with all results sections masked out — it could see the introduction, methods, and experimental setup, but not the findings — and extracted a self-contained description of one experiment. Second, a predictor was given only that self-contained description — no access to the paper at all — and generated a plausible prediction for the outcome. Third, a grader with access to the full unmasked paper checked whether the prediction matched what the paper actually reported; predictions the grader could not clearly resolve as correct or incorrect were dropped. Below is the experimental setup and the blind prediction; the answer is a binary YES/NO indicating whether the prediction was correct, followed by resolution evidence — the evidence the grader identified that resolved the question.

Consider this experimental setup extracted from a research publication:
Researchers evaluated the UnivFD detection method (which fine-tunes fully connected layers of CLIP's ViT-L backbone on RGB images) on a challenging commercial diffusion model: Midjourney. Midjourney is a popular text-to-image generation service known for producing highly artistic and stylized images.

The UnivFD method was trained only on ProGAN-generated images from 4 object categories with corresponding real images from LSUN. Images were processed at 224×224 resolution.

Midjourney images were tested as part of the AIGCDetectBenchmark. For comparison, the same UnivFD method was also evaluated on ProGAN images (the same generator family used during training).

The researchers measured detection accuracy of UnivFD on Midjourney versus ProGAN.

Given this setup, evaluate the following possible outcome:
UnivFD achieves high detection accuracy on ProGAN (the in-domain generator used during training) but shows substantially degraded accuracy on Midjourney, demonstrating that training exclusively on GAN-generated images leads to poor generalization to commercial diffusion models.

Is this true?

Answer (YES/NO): YES